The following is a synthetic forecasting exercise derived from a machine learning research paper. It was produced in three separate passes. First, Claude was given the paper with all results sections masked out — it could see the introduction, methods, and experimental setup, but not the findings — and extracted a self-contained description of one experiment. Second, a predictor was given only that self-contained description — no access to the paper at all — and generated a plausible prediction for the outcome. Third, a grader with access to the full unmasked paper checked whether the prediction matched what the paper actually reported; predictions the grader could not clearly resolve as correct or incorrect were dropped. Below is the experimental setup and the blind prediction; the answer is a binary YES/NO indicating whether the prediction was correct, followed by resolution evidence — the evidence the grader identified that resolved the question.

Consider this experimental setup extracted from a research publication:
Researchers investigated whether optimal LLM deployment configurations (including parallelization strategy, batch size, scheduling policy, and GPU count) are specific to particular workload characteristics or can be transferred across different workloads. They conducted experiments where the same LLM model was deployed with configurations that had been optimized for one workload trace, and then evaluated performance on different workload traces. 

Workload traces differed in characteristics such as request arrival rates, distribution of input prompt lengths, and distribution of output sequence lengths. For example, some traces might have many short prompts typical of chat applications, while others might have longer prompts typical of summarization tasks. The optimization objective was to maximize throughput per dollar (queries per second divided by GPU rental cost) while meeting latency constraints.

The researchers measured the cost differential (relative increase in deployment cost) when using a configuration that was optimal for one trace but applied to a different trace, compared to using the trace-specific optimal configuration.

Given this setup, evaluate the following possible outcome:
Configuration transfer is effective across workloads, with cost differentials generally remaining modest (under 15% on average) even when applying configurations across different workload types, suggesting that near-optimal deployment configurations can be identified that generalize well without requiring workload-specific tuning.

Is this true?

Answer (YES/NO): NO